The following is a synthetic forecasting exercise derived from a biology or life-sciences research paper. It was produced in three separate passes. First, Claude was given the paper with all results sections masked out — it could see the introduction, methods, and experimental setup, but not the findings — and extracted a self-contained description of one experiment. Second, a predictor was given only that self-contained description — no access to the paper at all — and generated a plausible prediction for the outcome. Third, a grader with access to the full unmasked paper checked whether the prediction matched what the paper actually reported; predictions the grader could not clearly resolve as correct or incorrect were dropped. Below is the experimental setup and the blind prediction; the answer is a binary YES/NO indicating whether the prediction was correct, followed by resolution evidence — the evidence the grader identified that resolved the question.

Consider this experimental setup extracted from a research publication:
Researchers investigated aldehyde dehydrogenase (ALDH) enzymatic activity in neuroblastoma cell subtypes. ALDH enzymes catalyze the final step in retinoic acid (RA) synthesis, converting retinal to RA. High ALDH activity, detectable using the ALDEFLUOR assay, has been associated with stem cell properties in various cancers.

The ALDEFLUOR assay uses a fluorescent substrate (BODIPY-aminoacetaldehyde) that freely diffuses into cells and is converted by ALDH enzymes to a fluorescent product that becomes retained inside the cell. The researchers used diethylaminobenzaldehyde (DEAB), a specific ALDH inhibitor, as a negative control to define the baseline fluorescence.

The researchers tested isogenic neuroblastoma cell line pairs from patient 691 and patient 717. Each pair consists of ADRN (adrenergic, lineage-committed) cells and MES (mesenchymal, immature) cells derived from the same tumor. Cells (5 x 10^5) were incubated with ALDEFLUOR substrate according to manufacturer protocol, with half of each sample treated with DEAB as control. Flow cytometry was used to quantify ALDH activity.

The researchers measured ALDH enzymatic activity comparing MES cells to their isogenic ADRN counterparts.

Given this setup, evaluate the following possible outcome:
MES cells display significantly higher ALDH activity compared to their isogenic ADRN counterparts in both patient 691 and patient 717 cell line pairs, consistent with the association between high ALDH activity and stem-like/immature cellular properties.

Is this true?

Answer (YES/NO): YES